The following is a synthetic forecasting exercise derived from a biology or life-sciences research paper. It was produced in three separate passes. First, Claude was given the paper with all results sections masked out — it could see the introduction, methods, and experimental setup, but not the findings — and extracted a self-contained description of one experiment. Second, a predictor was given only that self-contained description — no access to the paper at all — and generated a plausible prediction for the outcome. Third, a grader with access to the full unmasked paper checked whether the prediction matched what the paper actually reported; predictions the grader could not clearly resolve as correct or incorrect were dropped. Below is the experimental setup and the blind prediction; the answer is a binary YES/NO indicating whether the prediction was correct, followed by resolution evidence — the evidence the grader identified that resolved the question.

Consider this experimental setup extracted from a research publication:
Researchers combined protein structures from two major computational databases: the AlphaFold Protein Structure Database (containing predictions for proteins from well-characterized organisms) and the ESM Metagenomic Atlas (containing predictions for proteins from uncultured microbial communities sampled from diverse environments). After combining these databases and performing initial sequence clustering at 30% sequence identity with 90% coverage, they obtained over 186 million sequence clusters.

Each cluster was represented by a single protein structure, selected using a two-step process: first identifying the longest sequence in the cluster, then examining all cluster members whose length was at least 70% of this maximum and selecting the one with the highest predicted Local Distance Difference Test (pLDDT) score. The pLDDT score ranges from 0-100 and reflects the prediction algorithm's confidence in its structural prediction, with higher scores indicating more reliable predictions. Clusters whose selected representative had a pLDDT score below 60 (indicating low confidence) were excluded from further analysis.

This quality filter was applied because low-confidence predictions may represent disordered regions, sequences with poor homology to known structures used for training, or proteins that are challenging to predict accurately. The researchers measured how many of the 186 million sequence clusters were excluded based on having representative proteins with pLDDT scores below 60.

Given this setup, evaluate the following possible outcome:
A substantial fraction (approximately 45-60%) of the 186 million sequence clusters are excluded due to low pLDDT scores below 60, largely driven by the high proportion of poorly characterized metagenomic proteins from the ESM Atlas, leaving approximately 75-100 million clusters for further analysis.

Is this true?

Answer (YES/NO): NO